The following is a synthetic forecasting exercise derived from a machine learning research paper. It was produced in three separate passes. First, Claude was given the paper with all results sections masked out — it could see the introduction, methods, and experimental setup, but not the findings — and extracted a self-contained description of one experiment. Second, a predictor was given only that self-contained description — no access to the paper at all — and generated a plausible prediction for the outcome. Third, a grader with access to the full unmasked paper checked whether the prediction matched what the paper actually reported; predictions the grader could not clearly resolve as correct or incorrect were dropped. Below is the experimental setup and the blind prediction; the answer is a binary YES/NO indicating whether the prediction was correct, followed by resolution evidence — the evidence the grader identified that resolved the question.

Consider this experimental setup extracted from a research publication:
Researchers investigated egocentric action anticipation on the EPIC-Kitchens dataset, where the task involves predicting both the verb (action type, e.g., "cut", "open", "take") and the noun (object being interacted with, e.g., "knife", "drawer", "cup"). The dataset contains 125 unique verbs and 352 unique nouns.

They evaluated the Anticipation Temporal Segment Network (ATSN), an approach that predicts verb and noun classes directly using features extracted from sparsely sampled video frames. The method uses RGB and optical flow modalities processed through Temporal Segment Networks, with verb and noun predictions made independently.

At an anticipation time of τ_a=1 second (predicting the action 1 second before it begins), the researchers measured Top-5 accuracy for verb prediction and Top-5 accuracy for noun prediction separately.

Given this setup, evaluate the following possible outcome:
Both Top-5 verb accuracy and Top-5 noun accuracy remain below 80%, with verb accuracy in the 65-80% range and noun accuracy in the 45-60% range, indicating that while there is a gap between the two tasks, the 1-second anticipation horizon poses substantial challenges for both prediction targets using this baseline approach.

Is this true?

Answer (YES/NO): NO